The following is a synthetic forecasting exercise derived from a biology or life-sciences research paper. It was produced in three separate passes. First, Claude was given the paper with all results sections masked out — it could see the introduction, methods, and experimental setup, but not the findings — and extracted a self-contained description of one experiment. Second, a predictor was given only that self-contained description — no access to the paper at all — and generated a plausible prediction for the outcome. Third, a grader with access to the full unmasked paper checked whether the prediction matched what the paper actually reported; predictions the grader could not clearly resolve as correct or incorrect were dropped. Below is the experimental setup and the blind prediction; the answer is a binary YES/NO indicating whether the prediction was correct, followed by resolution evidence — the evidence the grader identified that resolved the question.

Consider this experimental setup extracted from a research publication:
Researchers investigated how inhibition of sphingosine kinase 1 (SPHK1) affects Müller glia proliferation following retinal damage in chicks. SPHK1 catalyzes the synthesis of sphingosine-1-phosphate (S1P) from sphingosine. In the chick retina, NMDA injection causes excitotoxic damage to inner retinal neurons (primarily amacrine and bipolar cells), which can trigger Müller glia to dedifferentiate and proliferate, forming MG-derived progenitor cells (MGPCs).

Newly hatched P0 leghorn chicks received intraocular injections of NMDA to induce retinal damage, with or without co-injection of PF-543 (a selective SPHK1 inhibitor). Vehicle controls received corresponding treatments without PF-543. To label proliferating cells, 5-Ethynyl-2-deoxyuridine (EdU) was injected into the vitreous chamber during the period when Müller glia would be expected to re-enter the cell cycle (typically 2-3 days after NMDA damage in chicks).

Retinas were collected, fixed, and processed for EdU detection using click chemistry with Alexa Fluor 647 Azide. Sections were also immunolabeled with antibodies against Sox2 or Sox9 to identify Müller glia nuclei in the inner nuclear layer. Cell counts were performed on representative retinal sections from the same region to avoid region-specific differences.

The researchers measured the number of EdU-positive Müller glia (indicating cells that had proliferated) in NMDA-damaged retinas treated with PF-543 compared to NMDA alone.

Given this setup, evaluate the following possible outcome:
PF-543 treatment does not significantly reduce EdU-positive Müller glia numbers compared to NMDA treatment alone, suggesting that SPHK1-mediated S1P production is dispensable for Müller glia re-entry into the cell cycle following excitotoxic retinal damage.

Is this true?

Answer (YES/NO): NO